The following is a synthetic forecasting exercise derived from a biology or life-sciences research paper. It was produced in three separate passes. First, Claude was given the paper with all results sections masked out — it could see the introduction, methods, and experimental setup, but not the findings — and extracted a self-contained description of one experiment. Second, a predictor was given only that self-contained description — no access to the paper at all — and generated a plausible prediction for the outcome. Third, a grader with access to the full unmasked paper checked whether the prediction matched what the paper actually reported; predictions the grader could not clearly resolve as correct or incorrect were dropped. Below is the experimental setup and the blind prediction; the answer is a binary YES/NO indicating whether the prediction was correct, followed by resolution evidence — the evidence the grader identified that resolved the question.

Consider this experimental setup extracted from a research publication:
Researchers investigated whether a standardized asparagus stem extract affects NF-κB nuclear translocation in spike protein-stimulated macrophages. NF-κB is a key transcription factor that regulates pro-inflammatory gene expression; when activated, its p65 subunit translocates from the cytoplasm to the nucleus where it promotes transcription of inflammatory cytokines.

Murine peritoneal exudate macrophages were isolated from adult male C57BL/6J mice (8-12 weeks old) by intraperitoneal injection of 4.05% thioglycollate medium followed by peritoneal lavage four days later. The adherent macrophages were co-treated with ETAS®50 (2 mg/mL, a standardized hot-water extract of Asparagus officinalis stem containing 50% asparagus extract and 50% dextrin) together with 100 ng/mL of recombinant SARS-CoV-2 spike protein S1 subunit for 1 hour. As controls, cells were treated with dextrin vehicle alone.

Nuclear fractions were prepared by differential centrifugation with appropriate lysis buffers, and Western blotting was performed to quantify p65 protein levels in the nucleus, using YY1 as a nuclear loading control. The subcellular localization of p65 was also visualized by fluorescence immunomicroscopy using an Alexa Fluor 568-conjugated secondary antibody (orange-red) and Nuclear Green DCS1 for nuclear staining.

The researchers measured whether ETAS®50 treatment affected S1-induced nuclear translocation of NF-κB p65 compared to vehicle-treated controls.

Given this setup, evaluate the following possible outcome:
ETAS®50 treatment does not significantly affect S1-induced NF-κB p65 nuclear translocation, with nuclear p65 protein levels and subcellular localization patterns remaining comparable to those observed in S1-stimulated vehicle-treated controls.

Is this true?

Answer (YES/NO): YES